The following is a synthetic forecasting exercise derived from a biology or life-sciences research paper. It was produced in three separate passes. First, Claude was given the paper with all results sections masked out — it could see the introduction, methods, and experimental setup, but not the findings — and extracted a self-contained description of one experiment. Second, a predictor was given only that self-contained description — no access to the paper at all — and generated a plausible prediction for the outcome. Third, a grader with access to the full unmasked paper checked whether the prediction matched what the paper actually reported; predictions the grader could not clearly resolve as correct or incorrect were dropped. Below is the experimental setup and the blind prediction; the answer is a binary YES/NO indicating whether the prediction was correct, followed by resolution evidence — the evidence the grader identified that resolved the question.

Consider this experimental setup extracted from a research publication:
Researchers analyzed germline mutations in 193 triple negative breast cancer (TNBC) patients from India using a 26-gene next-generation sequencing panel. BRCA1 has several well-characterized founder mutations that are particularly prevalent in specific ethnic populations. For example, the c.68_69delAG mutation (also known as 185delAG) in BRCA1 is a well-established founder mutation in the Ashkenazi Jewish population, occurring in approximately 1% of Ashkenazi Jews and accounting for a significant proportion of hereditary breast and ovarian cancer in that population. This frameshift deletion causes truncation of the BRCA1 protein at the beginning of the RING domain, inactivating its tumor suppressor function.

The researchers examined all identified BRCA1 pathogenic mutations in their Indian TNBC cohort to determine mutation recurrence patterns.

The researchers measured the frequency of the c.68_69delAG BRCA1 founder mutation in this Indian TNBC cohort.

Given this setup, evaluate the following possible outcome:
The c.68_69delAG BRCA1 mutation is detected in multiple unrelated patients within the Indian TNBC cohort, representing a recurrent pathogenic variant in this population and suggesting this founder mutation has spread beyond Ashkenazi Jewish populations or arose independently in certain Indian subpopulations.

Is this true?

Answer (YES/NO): YES